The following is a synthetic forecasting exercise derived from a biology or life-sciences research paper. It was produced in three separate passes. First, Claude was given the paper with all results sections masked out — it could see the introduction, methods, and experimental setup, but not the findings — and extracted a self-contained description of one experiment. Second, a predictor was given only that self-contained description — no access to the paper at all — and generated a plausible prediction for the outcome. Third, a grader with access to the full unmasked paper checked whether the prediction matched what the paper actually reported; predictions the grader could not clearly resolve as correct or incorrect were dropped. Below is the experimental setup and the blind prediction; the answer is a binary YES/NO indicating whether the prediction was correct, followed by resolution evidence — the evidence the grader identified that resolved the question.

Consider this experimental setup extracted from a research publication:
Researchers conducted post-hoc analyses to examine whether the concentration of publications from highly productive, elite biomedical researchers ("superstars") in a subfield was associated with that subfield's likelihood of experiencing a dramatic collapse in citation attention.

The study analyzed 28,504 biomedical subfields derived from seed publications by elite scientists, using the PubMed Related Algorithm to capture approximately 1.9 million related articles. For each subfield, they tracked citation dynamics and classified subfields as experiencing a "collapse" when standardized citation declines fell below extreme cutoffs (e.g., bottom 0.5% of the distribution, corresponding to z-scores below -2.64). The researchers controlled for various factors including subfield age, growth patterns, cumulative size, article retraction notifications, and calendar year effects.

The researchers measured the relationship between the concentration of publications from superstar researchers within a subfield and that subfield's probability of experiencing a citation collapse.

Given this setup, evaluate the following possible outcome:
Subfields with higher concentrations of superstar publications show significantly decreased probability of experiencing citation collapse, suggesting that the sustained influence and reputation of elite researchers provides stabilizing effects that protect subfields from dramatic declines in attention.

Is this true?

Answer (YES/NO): NO